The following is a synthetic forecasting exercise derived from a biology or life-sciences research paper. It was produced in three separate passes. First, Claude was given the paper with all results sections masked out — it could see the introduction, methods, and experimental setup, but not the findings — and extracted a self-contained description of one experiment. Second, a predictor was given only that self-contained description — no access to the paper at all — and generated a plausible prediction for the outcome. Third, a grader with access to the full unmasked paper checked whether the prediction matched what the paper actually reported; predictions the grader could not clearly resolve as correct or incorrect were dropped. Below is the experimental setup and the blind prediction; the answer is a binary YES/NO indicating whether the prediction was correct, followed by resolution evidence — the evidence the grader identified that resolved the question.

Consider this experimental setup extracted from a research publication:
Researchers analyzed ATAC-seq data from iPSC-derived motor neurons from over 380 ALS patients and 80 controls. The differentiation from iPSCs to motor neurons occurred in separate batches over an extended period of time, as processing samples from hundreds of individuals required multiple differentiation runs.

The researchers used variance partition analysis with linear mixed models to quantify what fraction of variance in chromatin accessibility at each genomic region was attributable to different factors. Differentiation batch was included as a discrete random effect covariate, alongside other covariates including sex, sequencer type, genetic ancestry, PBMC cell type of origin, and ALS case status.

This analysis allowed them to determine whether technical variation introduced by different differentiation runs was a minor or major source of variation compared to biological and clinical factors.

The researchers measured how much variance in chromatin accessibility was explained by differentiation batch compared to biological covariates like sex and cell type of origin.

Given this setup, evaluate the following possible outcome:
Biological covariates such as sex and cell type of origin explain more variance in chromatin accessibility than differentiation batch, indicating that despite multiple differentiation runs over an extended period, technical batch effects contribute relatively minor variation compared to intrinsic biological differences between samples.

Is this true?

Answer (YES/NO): NO